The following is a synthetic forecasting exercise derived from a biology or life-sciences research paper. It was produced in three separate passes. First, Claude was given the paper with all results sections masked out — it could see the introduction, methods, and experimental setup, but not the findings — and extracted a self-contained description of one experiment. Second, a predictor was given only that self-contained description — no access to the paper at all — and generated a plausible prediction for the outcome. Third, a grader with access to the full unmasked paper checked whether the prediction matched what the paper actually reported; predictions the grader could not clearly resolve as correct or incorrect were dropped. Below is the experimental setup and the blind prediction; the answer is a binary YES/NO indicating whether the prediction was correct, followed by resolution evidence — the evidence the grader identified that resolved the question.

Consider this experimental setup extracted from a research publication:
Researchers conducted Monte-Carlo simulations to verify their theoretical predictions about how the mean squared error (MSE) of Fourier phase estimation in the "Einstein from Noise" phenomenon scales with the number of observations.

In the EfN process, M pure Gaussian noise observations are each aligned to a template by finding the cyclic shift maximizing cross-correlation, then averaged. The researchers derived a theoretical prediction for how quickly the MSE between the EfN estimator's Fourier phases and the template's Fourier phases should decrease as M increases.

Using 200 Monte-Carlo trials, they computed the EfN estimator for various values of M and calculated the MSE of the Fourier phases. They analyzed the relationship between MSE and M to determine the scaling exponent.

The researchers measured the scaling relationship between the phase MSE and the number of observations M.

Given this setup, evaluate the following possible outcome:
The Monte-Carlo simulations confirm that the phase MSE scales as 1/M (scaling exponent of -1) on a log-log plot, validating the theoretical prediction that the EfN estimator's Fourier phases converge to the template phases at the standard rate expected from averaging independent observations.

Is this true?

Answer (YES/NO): YES